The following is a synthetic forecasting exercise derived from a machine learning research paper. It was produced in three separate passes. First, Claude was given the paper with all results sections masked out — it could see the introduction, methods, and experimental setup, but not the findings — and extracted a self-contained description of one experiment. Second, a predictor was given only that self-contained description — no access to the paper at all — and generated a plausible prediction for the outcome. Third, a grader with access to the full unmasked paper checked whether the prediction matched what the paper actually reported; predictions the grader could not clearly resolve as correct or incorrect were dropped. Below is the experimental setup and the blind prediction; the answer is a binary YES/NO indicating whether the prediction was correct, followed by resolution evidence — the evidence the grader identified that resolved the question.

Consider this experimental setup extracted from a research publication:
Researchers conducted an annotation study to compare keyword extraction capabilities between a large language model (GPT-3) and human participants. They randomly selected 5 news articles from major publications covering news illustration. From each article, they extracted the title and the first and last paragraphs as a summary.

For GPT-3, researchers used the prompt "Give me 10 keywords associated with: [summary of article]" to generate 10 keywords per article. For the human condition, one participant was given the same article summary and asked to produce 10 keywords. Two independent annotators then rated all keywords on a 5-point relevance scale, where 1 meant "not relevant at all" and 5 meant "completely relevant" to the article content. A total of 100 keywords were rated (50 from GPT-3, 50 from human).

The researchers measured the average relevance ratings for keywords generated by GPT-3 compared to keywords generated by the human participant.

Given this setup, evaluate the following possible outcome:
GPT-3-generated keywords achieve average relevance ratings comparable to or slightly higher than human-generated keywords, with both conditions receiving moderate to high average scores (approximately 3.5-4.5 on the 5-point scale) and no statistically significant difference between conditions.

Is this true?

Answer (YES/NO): NO